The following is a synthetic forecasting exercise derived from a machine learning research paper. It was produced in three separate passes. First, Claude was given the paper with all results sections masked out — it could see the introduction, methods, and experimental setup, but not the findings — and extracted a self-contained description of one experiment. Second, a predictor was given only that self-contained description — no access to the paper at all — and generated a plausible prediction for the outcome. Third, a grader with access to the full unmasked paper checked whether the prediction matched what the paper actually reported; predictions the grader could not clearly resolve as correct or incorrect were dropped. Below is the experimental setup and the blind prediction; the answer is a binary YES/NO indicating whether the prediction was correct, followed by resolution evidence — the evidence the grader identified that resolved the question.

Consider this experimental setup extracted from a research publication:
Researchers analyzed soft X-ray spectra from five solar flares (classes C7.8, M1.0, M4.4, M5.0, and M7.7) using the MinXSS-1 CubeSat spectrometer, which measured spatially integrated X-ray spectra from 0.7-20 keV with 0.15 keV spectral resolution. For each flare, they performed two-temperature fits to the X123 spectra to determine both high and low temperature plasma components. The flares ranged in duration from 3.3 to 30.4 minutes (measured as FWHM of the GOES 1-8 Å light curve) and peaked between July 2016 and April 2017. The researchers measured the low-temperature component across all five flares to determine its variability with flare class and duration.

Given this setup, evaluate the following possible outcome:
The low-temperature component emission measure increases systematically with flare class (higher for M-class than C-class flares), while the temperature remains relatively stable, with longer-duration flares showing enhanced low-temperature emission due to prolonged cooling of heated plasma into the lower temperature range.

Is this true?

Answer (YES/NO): NO